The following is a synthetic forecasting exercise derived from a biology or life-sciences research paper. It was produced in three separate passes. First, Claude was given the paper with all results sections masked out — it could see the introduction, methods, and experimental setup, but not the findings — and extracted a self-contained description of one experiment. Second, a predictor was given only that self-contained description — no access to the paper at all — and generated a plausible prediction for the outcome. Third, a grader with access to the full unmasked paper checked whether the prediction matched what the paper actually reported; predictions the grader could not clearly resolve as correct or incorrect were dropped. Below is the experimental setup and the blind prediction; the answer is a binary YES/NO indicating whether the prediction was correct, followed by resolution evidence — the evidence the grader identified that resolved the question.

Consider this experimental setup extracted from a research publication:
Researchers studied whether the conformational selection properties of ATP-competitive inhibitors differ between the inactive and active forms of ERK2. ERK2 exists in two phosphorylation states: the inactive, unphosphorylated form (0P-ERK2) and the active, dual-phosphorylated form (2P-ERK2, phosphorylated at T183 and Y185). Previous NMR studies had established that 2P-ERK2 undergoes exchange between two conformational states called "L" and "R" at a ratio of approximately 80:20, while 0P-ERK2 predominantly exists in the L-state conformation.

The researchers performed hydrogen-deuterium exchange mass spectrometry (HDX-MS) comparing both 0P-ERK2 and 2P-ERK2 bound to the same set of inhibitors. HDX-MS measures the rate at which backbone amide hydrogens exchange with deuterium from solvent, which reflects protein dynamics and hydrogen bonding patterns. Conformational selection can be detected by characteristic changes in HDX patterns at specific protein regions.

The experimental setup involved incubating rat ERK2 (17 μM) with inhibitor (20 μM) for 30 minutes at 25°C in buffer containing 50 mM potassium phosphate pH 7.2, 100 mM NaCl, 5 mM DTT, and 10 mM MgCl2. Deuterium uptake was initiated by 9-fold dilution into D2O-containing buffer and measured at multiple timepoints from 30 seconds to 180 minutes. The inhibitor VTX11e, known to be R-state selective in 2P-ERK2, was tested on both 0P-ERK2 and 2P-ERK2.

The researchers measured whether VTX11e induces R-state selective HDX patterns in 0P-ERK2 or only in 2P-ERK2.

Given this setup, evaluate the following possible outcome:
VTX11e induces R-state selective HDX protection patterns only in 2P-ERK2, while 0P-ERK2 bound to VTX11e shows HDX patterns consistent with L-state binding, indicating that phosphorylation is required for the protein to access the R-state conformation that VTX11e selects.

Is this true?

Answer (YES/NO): YES